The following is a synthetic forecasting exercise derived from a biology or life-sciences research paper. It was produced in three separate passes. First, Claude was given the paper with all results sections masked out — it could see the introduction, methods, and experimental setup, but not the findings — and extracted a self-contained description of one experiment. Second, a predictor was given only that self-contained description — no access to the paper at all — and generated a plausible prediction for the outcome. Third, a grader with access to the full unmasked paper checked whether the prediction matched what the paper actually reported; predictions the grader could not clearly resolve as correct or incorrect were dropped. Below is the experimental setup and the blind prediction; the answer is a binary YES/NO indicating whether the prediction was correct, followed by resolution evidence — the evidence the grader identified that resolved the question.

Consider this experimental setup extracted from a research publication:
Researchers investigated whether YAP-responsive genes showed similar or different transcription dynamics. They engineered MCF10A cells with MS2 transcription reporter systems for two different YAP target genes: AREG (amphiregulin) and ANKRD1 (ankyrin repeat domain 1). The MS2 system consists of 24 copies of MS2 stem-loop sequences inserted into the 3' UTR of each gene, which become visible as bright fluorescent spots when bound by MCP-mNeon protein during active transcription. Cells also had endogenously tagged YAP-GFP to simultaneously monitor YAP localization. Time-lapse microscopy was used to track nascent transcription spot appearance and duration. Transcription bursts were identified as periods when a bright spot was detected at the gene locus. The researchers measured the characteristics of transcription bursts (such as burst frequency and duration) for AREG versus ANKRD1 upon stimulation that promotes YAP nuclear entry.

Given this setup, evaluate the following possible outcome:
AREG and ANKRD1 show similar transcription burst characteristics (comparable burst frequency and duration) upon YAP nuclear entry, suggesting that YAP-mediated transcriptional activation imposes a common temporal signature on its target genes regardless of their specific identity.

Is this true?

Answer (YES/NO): NO